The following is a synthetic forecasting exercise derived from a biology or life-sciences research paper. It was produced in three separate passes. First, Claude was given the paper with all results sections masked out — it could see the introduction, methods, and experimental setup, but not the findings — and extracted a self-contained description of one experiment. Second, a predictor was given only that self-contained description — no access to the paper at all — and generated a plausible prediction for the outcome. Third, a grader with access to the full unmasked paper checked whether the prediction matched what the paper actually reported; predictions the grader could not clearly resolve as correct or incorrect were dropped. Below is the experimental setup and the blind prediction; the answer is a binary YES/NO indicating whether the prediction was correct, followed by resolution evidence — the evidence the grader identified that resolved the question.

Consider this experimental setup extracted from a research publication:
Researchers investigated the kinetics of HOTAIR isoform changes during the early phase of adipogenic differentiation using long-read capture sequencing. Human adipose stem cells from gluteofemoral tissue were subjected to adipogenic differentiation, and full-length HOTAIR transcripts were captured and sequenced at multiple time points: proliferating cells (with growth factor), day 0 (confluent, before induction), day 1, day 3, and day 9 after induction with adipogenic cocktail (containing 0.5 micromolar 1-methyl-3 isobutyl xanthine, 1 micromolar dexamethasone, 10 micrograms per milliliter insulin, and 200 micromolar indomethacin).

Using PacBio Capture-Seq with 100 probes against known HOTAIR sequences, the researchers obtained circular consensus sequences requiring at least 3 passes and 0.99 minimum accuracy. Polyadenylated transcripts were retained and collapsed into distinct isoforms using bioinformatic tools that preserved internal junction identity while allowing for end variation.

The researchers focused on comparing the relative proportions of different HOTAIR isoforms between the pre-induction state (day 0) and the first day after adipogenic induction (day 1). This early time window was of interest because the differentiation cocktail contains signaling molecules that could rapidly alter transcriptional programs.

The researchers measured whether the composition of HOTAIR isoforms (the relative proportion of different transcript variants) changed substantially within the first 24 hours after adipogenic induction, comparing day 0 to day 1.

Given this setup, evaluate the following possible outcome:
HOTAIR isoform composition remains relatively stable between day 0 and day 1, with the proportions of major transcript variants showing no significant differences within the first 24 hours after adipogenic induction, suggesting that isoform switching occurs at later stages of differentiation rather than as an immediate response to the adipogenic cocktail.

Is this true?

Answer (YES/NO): NO